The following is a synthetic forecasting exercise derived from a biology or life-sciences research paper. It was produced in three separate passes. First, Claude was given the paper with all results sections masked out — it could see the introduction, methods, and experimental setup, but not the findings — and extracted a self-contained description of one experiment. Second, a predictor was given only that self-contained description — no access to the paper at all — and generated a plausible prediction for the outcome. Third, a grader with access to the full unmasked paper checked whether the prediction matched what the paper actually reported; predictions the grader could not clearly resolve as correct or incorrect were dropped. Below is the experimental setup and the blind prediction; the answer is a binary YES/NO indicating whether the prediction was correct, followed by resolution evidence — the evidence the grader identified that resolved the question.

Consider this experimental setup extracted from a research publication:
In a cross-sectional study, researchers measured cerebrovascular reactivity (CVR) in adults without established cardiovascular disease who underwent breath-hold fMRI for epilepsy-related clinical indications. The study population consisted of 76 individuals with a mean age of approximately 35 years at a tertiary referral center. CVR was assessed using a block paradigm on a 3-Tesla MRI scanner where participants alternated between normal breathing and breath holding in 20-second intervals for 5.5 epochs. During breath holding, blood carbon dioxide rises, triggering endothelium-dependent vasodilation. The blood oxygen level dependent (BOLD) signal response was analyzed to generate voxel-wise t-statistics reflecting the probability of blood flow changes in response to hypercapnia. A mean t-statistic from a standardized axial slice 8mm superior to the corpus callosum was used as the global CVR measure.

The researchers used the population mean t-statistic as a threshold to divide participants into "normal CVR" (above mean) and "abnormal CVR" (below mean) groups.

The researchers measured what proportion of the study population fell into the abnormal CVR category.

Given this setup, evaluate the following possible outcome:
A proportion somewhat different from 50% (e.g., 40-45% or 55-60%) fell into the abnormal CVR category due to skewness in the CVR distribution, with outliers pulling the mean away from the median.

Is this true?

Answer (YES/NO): YES